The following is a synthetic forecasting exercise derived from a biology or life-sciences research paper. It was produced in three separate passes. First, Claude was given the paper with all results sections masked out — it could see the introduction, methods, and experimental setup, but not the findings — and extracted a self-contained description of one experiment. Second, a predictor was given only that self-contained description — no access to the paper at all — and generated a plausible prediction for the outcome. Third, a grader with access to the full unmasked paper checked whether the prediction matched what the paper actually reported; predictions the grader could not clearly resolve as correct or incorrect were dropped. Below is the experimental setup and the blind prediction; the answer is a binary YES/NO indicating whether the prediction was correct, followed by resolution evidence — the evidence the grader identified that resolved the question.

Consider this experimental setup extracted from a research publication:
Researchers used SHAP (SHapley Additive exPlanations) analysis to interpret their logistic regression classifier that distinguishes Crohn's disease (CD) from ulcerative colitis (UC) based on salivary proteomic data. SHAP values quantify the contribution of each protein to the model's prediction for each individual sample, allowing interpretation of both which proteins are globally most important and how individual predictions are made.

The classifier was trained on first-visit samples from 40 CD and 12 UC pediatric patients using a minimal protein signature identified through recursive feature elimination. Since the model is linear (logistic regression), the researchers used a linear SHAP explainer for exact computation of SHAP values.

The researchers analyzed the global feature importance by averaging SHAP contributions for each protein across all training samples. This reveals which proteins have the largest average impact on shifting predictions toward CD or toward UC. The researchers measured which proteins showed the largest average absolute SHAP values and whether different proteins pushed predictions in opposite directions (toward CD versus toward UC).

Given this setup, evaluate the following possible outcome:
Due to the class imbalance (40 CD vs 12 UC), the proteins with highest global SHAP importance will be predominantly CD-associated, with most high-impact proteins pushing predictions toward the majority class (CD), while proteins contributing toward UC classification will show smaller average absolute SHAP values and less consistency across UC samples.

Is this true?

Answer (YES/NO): NO